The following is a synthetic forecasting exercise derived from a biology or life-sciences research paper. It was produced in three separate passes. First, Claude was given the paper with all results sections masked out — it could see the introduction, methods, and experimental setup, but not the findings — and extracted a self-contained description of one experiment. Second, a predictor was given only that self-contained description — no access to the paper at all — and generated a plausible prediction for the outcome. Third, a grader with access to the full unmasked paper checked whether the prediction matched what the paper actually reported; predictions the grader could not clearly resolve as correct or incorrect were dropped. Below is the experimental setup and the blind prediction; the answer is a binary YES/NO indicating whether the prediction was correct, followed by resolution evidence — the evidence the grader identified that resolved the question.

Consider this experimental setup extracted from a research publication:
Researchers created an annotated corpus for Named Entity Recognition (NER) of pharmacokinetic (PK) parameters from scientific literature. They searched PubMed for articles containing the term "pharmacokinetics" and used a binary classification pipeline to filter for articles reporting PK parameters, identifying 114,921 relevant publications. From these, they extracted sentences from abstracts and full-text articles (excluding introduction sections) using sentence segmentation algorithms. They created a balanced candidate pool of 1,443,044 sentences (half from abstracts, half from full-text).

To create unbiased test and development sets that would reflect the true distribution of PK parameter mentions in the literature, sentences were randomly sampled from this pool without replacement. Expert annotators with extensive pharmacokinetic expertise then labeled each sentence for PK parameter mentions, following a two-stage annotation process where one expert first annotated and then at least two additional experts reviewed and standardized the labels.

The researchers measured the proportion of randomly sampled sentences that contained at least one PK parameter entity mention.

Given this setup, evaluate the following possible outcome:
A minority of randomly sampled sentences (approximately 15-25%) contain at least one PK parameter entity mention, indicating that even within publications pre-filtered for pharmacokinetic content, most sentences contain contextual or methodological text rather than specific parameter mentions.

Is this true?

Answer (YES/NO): YES